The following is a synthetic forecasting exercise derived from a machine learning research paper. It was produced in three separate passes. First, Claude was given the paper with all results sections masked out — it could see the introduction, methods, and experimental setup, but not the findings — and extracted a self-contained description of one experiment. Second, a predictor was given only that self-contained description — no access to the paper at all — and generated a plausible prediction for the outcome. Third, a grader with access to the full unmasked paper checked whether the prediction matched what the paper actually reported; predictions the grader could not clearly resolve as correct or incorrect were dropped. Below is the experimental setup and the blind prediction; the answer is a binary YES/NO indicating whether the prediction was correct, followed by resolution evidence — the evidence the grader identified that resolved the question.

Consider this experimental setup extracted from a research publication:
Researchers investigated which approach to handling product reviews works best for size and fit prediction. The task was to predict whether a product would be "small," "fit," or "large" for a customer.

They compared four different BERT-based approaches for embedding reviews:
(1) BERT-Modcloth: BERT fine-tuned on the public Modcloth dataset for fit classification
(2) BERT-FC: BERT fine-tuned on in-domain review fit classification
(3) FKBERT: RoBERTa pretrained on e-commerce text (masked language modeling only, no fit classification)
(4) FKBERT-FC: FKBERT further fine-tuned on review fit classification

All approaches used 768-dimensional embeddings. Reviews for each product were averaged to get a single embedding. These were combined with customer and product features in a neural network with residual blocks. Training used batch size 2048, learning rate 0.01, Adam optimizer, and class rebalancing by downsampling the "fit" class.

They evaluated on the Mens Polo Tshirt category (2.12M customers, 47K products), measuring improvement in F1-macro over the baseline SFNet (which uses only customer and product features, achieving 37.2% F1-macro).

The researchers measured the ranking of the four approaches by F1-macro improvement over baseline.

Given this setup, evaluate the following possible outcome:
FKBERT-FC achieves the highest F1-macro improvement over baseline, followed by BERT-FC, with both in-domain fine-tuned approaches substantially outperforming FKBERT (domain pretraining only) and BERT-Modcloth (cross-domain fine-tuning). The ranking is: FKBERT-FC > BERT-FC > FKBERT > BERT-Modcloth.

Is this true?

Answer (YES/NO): NO